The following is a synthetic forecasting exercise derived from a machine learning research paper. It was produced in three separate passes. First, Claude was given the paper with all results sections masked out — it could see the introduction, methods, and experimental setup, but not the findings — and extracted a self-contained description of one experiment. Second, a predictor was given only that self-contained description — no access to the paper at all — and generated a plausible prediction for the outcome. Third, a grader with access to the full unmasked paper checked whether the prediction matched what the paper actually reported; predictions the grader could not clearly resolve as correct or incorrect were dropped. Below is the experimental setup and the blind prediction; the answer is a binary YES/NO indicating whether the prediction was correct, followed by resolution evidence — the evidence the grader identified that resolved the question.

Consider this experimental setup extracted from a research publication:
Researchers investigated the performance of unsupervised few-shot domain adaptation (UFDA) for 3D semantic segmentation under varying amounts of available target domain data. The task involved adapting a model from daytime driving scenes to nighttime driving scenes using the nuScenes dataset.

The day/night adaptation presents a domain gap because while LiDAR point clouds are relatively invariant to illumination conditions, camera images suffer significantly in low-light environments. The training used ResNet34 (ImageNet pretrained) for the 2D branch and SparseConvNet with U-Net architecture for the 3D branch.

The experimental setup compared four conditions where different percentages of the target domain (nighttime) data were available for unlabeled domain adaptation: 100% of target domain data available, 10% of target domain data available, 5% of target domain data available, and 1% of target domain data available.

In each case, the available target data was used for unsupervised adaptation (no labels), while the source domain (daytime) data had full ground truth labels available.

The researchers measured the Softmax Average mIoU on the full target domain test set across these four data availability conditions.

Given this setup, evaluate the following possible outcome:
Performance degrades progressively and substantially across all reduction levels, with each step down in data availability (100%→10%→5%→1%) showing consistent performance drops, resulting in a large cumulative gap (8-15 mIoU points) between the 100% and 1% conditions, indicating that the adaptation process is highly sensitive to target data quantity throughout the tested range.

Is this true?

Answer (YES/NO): NO